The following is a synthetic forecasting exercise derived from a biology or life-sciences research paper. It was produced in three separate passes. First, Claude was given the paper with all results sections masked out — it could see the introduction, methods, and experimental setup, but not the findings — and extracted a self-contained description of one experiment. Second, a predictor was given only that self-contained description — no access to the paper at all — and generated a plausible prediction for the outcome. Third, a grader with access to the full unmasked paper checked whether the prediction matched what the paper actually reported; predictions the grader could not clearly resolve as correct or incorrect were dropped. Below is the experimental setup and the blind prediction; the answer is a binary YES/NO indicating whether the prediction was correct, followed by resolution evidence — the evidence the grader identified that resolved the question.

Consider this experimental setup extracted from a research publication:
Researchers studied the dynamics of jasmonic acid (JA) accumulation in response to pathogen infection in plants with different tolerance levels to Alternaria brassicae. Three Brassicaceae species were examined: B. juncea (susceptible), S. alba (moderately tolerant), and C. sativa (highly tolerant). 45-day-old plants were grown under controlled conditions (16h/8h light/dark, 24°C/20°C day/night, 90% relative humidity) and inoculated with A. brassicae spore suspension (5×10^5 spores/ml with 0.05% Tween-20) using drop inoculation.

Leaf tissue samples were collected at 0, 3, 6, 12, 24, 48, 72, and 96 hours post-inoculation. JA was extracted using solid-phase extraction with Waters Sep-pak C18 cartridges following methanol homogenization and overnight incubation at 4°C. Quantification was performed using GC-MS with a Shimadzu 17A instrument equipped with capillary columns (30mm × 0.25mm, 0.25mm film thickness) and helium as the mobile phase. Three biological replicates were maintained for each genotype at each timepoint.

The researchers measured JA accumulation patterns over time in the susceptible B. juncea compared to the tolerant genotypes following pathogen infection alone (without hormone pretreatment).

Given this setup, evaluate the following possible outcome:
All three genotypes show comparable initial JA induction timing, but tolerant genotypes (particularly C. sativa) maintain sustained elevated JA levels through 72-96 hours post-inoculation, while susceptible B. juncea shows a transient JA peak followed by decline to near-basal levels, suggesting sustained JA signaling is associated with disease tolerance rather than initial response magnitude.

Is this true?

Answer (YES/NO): NO